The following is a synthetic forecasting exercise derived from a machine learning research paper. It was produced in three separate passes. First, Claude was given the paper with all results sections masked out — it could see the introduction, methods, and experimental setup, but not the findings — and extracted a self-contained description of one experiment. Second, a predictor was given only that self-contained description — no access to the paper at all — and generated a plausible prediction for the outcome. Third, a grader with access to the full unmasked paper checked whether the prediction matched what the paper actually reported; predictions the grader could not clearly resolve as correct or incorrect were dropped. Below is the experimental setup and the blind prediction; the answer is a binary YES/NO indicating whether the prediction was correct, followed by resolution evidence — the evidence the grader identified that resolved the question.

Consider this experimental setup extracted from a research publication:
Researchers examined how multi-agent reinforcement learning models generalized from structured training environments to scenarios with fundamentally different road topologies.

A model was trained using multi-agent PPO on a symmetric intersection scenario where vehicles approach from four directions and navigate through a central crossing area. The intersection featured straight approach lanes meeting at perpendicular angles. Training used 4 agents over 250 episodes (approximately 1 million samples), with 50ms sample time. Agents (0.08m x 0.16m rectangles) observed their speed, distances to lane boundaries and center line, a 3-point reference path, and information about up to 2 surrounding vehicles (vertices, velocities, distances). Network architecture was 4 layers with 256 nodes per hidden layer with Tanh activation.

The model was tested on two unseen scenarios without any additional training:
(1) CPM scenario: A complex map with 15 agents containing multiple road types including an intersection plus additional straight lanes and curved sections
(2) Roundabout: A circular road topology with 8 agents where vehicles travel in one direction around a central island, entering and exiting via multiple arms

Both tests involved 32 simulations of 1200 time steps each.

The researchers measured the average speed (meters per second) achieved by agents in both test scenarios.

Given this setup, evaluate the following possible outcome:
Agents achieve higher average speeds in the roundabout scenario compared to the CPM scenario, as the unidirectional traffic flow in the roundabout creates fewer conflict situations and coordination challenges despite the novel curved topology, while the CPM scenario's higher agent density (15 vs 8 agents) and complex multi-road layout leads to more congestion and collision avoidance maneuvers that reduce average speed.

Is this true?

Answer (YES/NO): NO